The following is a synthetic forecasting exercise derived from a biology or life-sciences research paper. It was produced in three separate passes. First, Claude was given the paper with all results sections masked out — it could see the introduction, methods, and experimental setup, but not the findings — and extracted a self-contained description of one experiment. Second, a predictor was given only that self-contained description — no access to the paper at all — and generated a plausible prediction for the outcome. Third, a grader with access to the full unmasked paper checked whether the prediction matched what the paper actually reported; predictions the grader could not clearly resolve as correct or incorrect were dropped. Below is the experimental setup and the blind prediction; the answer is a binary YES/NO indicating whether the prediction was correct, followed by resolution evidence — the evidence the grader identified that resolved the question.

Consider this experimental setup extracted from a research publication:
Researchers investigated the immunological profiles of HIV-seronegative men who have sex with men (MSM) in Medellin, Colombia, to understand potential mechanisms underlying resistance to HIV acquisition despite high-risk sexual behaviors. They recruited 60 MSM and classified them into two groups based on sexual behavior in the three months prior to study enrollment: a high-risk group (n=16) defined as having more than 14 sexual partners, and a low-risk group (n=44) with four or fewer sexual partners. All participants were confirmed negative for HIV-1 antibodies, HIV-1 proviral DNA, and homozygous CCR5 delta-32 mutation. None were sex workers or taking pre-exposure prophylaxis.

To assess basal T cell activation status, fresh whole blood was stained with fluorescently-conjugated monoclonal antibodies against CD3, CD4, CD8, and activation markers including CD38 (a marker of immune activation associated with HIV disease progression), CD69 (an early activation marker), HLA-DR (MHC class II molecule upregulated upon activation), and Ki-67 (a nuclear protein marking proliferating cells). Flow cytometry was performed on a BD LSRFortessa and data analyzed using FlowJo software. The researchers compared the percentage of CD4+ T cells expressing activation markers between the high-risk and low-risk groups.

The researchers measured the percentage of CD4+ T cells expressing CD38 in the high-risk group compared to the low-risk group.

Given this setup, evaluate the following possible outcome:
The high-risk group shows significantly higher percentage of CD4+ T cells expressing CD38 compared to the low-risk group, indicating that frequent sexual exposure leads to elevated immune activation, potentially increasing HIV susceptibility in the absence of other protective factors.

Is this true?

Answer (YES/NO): NO